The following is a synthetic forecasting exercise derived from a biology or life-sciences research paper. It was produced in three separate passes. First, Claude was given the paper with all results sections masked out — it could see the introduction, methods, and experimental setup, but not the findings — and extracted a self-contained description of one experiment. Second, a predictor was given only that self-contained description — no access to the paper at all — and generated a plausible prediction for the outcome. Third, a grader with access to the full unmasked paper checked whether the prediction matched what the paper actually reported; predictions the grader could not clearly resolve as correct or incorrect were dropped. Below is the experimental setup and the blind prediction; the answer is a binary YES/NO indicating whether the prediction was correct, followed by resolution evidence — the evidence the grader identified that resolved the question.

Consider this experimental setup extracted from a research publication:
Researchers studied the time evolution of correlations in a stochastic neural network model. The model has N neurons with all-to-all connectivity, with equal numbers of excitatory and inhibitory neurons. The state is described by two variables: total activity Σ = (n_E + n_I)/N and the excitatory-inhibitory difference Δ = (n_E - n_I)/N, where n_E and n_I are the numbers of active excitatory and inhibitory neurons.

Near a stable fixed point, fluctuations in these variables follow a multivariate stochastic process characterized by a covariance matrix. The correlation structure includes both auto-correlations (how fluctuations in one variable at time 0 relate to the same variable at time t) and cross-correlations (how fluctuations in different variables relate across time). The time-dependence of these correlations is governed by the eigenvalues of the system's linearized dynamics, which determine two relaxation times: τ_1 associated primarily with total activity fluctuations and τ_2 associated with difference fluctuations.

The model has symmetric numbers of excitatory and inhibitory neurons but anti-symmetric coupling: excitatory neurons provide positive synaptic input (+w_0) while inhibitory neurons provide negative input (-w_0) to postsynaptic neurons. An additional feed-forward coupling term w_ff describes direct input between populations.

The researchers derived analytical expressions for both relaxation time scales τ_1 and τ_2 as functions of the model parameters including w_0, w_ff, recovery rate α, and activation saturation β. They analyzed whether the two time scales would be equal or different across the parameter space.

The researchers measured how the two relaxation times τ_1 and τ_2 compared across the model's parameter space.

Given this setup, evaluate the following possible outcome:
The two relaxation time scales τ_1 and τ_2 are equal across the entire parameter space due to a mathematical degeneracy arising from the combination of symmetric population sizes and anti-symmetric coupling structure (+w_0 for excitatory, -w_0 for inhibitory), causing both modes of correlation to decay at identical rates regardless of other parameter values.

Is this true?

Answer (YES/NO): NO